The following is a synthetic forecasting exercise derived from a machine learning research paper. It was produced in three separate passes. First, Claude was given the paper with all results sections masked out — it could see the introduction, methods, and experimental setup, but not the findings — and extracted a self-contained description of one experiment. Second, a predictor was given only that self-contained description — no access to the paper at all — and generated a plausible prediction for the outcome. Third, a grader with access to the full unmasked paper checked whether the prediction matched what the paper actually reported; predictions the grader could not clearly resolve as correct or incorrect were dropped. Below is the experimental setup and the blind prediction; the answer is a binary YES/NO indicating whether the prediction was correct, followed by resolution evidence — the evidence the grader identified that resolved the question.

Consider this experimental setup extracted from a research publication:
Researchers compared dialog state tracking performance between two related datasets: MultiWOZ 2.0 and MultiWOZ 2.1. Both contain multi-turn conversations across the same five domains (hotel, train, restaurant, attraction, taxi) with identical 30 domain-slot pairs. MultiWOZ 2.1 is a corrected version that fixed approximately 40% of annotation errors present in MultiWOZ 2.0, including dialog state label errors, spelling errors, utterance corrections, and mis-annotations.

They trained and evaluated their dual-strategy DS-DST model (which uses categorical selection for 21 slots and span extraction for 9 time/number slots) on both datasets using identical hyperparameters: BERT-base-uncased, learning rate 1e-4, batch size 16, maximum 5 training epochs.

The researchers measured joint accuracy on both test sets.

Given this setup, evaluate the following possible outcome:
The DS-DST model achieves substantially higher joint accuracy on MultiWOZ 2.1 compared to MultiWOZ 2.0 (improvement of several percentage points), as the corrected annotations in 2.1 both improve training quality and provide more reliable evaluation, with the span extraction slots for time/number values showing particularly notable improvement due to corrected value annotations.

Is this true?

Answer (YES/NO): NO